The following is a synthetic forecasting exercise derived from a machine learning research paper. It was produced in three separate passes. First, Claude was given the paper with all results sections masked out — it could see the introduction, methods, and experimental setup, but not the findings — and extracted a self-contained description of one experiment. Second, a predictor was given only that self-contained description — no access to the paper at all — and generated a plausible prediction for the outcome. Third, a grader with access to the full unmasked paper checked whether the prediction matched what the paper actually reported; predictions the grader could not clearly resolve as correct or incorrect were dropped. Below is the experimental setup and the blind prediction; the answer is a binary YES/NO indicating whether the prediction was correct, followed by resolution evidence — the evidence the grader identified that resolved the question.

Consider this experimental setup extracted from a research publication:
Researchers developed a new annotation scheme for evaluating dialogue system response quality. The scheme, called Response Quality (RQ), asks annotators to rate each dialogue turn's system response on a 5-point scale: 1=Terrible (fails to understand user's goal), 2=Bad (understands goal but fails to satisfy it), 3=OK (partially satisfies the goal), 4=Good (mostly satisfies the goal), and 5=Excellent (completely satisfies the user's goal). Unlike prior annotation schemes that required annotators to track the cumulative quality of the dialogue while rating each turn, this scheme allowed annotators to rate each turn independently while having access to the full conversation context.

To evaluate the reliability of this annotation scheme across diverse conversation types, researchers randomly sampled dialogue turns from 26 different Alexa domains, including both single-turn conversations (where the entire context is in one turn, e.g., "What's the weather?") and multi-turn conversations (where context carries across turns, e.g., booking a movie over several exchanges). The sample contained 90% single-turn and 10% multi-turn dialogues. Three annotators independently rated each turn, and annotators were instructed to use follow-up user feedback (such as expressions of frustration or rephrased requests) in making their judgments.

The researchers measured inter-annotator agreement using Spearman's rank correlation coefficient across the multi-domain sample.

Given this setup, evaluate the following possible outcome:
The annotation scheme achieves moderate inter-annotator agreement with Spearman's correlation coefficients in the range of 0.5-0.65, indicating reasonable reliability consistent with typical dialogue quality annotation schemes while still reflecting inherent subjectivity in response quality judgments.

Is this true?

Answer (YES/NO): NO